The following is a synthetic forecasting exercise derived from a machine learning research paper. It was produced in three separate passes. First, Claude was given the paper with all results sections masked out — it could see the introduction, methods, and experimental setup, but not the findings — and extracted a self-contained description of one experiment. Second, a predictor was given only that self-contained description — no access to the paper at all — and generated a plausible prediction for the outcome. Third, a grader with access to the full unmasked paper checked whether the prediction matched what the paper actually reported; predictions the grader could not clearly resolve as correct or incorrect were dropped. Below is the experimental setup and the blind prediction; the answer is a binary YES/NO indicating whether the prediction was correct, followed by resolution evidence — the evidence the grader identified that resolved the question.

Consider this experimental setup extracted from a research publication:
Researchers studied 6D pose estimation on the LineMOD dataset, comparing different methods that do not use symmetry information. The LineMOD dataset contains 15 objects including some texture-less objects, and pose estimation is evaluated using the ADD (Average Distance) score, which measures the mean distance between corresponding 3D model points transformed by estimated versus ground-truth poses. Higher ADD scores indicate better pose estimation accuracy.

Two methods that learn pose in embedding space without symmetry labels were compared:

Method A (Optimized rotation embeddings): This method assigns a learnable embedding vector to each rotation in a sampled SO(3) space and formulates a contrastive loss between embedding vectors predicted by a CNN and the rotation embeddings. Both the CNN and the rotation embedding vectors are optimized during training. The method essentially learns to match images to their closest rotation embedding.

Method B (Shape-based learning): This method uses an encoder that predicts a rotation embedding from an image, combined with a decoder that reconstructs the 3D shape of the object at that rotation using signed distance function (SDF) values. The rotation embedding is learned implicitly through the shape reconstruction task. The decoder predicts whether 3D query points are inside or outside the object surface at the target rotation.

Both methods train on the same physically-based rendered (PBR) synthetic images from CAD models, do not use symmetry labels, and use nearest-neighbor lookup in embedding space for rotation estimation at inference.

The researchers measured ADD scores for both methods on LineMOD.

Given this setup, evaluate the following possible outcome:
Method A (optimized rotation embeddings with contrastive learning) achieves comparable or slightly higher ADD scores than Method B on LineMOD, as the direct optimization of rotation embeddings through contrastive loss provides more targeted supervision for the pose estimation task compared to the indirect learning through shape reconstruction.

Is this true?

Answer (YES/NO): YES